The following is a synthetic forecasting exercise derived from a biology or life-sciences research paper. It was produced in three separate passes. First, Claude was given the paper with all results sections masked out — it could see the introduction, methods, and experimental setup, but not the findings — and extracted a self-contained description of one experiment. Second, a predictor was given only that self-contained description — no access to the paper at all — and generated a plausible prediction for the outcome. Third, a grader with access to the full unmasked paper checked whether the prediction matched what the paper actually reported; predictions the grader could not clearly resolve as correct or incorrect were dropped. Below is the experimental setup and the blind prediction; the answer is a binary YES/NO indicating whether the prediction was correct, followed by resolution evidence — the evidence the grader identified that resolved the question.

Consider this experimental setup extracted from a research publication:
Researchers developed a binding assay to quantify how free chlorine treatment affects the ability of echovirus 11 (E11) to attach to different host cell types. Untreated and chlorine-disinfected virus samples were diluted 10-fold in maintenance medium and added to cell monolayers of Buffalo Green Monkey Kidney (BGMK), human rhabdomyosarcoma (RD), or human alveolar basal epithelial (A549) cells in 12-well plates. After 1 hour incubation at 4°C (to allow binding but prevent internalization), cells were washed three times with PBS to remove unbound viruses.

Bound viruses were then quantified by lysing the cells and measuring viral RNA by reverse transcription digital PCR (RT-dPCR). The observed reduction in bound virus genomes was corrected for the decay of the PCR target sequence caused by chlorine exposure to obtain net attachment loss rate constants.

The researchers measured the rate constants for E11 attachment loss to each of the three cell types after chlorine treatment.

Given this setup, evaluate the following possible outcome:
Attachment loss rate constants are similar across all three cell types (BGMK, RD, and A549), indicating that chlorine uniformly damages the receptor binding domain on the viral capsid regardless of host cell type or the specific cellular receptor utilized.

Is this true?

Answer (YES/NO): NO